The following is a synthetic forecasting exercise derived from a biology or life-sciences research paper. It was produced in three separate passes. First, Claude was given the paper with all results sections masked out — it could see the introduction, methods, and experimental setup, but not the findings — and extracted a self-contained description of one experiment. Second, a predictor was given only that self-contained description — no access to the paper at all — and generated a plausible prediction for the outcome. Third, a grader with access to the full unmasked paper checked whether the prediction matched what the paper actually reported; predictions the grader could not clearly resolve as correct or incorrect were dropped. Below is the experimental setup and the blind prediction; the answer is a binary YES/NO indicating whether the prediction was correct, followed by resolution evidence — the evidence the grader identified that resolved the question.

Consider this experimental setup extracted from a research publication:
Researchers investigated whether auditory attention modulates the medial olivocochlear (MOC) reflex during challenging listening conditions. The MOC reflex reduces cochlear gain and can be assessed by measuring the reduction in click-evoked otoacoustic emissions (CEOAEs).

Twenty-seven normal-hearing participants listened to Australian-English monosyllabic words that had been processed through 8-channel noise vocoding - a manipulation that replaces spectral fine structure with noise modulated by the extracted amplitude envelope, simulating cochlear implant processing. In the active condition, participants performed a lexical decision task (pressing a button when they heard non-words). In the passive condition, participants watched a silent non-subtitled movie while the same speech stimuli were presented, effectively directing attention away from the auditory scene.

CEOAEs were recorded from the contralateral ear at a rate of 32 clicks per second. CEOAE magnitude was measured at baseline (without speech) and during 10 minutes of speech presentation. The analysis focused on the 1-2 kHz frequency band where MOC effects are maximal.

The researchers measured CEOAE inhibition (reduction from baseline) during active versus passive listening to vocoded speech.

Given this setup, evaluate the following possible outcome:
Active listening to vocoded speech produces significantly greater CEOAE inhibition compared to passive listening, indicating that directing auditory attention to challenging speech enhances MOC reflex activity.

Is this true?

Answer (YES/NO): YES